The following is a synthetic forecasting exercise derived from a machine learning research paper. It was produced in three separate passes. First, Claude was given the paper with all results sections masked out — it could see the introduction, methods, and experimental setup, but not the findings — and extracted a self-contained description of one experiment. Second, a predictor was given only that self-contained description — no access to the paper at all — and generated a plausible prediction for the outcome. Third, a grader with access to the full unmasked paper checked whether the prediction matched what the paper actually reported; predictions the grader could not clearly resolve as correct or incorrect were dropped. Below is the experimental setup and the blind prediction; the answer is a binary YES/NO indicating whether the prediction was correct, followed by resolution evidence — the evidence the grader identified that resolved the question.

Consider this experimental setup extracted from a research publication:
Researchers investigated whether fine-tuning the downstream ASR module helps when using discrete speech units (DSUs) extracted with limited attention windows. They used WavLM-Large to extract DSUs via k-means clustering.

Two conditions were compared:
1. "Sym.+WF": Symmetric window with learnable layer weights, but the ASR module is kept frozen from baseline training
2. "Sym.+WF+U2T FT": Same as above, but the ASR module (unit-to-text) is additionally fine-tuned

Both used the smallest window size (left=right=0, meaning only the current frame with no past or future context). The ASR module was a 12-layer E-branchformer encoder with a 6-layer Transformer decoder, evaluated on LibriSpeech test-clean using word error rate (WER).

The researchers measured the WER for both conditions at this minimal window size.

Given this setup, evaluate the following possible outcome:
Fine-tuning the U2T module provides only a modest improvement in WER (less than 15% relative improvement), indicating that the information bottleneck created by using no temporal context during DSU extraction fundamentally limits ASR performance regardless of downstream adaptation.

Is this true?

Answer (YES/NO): NO